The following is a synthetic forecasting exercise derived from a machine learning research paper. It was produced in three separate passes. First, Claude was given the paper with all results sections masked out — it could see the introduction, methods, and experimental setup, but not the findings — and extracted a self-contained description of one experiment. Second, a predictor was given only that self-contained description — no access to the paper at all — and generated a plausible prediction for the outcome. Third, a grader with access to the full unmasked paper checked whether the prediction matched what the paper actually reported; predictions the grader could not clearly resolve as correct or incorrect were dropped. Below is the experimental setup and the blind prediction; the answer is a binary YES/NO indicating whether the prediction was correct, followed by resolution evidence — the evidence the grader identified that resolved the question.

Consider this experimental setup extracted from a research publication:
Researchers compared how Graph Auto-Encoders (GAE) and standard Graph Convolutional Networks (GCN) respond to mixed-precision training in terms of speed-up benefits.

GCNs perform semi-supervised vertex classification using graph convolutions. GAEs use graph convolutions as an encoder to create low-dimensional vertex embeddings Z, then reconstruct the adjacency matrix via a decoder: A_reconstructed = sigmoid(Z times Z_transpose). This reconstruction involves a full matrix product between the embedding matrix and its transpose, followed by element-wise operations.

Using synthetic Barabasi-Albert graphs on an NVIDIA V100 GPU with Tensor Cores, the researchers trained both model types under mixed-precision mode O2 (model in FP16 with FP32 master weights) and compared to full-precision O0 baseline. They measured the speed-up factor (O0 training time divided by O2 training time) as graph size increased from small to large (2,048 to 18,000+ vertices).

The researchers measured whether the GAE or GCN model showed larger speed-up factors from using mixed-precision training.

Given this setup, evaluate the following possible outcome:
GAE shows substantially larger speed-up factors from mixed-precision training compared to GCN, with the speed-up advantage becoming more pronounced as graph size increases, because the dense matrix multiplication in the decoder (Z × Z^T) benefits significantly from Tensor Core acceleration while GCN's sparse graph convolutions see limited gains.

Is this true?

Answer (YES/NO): NO